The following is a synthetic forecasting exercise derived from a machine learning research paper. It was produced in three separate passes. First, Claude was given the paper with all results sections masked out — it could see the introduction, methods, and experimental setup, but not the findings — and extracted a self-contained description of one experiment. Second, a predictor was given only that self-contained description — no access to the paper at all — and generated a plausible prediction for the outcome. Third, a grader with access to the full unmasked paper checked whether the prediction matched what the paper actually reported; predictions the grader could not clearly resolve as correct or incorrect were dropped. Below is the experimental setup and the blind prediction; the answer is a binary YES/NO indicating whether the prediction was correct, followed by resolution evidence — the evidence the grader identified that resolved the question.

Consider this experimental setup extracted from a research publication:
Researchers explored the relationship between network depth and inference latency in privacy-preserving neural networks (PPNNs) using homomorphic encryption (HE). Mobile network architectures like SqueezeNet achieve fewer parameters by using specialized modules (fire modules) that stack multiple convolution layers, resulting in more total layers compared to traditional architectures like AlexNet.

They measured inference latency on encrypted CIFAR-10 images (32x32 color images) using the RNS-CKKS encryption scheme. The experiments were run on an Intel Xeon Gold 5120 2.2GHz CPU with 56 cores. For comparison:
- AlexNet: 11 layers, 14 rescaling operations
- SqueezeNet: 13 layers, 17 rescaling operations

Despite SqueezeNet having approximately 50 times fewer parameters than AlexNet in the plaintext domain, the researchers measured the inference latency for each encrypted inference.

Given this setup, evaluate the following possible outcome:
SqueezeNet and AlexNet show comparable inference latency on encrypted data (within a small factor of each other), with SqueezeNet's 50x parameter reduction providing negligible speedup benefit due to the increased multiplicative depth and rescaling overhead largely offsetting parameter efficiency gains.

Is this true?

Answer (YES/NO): NO